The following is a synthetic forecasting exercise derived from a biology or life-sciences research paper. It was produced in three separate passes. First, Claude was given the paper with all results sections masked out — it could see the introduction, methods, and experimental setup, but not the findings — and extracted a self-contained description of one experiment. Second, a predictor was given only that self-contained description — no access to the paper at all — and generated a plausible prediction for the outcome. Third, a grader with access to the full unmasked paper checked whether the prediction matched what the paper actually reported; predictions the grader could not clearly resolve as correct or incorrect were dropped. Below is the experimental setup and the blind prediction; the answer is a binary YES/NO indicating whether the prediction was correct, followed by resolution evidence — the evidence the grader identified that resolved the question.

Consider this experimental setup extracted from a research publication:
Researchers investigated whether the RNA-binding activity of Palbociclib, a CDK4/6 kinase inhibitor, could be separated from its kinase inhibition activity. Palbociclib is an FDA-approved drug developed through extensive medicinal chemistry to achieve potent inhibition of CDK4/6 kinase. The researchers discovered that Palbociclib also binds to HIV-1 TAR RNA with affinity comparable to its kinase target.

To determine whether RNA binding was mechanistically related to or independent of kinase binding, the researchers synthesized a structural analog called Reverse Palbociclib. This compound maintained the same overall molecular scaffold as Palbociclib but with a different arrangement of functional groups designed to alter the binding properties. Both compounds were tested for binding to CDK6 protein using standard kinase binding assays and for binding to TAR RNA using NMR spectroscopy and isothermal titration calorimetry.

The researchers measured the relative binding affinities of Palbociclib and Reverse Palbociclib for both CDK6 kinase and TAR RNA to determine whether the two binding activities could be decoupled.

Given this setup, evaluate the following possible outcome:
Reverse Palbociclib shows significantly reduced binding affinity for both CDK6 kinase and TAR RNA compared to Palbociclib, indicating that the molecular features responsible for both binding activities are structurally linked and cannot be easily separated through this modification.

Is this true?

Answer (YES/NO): NO